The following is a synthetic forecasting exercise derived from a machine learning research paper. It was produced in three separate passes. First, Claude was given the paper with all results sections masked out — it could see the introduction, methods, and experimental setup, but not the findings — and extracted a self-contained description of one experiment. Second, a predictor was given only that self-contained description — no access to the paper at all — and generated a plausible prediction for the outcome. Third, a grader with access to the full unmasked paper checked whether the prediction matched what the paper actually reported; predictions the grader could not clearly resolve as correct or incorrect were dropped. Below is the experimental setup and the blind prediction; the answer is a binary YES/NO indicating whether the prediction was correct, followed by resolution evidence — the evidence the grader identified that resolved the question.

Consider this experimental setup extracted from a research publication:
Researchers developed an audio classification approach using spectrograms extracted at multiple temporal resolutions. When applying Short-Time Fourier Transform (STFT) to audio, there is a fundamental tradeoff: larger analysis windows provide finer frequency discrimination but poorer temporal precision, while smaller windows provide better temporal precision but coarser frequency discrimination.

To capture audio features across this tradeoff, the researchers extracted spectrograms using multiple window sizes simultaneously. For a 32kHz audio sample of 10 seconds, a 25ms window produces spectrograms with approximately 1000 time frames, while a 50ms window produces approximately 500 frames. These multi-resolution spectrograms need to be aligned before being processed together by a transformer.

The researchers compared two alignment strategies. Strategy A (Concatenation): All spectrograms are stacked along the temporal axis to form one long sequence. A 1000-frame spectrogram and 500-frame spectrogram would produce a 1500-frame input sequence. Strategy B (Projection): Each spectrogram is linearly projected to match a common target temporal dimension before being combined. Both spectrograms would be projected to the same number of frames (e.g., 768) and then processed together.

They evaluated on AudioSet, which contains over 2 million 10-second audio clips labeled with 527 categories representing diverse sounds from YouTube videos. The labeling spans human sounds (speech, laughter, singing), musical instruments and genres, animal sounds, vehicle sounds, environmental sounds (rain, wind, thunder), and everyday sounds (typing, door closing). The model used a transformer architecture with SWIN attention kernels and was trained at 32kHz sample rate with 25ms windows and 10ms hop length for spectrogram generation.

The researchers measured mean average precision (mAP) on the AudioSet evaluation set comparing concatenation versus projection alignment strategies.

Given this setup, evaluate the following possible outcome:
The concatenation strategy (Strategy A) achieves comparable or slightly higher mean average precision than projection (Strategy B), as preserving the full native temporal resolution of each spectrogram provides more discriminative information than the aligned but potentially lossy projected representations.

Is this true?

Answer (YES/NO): NO